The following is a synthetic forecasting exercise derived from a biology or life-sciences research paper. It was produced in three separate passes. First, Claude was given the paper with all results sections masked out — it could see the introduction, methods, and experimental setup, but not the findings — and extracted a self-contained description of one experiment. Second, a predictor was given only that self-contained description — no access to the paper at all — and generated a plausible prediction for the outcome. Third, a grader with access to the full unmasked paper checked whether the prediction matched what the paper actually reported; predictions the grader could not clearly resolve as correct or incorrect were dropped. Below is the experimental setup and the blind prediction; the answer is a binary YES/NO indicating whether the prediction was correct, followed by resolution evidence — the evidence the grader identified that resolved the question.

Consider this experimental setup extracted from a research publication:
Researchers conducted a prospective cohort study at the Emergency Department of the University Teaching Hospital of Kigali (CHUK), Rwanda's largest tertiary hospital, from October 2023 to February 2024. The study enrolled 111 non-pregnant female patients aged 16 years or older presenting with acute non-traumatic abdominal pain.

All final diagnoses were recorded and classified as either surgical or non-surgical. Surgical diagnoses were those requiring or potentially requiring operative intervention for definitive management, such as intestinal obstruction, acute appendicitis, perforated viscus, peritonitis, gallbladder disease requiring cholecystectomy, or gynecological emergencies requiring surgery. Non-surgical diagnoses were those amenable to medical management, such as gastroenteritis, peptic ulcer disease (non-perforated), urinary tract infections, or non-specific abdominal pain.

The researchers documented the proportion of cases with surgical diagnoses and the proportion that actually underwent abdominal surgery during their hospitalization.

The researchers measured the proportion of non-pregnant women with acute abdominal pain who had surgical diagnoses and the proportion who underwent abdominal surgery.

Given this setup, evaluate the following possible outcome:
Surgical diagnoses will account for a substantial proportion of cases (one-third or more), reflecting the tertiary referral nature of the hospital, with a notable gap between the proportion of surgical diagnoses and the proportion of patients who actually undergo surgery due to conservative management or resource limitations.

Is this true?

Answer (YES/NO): YES